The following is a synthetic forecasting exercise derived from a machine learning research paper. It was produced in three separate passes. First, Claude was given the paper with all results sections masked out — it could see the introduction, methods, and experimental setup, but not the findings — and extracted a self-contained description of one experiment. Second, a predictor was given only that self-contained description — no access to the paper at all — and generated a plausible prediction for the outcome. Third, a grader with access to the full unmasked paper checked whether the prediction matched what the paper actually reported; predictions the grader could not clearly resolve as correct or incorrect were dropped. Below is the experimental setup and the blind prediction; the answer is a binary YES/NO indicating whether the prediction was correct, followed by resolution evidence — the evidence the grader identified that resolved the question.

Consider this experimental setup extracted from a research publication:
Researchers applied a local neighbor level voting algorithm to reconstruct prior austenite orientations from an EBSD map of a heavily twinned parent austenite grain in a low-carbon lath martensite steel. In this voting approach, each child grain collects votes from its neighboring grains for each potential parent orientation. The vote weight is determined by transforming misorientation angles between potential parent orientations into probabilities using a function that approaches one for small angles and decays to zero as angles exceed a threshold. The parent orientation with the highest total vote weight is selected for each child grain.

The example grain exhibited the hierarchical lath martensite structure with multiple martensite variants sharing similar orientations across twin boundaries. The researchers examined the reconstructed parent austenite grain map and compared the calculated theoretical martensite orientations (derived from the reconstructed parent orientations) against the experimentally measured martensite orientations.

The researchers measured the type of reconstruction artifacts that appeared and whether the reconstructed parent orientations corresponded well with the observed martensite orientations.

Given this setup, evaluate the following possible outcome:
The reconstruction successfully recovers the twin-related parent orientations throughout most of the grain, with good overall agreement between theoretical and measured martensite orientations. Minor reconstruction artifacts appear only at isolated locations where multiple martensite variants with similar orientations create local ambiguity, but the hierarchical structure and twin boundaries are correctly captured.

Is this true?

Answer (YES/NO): NO